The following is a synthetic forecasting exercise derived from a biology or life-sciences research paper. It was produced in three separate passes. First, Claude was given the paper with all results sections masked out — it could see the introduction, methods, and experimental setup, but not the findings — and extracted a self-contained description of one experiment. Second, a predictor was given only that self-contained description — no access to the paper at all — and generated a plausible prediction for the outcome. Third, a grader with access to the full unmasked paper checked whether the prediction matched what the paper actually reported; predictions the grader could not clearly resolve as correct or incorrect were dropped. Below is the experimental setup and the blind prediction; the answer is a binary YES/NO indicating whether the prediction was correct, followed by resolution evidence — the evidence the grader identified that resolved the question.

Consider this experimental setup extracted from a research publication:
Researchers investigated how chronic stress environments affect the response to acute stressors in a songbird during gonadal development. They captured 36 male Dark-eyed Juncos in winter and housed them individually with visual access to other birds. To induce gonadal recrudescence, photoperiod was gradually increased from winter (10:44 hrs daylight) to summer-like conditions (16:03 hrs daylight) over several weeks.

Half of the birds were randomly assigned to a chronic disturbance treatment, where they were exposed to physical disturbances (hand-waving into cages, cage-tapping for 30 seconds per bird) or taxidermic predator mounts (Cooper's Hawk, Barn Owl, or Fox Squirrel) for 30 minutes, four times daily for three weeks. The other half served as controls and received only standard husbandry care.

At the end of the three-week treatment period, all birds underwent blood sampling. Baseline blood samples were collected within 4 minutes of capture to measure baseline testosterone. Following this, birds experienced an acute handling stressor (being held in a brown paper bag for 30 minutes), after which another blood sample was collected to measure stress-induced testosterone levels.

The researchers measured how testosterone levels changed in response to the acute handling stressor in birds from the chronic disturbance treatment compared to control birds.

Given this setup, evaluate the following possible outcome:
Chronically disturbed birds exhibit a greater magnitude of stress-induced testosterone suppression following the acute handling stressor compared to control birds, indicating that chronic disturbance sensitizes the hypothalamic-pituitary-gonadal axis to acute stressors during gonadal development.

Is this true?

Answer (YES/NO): NO